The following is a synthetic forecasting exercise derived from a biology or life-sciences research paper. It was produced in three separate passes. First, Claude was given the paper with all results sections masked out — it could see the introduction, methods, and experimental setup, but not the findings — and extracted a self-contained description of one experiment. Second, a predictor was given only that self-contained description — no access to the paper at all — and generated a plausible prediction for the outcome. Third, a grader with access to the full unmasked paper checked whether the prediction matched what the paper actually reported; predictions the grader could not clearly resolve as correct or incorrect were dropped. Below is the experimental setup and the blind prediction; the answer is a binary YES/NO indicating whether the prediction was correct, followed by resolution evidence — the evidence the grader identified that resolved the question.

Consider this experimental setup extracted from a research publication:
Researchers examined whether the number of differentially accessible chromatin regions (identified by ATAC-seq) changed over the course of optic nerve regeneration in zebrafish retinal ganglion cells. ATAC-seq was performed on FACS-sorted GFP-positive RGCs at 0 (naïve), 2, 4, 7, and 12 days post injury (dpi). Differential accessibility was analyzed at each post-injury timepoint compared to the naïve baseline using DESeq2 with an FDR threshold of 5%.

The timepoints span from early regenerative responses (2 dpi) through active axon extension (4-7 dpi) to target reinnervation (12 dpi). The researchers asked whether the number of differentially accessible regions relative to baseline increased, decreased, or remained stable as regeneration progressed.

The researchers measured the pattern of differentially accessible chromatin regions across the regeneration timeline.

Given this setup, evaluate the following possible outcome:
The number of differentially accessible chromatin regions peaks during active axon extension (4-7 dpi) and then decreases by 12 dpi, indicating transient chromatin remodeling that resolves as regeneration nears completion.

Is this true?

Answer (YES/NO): NO